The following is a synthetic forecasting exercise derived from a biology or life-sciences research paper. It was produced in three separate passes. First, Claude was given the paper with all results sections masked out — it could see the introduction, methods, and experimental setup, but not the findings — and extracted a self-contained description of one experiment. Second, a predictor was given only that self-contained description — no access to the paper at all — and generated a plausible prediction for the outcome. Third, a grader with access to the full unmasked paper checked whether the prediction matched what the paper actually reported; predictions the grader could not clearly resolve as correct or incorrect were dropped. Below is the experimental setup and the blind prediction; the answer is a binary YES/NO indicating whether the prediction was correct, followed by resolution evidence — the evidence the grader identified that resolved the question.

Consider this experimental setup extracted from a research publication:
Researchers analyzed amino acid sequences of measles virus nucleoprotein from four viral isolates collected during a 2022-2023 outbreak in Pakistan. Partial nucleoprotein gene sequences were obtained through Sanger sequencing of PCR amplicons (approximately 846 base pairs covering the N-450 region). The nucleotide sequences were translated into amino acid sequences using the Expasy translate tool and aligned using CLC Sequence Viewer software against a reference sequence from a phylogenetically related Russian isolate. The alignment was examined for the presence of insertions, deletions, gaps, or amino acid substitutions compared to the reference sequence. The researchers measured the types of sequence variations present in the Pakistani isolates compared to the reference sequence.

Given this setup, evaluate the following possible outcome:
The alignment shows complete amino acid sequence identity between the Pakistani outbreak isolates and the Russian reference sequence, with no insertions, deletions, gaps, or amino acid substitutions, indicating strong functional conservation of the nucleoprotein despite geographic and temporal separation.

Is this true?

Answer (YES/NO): NO